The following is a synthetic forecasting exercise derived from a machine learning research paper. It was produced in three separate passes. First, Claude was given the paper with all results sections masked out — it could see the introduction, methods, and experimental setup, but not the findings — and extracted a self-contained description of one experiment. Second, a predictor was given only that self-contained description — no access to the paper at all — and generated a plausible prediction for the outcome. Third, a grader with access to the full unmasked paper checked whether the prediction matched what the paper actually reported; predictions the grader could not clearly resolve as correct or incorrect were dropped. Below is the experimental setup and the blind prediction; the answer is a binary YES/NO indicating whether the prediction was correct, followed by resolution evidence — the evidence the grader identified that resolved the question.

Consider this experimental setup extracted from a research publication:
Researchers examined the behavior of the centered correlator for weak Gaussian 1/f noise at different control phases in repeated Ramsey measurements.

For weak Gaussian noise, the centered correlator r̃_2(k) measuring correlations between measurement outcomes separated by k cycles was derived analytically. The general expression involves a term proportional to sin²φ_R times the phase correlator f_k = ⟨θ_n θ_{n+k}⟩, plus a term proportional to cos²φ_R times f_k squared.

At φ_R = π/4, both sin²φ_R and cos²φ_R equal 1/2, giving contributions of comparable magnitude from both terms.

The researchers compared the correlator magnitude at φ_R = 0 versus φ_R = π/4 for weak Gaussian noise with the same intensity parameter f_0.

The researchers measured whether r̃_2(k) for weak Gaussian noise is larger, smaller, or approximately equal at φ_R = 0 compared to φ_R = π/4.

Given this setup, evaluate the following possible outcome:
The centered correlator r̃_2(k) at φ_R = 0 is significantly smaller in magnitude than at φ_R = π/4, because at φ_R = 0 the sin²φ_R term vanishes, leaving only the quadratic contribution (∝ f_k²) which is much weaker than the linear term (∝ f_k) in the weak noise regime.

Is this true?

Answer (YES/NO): YES